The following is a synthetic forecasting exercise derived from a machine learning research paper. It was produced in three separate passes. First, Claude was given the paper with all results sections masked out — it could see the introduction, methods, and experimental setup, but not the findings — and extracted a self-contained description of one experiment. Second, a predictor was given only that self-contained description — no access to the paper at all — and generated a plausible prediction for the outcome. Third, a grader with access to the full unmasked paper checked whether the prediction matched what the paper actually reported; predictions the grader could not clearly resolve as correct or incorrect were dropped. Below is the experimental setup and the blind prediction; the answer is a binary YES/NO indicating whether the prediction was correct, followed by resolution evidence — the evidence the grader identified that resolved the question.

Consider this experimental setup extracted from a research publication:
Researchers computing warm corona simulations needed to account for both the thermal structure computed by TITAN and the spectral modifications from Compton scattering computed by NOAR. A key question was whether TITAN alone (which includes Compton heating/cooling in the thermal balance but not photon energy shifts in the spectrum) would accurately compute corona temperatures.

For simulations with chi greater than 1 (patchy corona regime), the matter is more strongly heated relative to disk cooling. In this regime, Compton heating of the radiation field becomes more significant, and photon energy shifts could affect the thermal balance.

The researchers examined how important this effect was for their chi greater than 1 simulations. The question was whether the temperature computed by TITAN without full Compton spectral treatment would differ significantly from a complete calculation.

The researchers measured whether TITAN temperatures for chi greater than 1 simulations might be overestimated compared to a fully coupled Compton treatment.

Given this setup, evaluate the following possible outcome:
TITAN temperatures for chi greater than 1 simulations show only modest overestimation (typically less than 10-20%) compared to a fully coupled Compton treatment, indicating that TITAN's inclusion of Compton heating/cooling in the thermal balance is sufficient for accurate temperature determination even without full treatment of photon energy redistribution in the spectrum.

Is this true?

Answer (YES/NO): NO